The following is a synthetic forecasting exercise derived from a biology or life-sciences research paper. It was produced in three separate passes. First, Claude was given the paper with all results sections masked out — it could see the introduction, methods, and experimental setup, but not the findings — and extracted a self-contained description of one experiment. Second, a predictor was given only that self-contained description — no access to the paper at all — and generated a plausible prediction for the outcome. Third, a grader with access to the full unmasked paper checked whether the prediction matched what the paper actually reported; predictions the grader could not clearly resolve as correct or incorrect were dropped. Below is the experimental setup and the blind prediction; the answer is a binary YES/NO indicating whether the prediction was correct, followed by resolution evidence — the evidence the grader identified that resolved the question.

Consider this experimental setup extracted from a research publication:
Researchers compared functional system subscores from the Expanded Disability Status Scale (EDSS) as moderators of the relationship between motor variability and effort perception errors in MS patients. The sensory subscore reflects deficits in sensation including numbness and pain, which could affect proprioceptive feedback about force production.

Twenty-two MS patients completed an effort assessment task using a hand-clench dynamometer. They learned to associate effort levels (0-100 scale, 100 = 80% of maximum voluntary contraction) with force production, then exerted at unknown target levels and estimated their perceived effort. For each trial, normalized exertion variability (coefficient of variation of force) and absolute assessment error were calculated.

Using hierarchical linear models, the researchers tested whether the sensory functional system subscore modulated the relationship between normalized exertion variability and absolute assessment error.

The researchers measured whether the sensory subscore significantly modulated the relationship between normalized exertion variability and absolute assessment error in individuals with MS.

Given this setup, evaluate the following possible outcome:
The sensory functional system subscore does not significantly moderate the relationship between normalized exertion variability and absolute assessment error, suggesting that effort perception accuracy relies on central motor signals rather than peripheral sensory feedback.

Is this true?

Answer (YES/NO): YES